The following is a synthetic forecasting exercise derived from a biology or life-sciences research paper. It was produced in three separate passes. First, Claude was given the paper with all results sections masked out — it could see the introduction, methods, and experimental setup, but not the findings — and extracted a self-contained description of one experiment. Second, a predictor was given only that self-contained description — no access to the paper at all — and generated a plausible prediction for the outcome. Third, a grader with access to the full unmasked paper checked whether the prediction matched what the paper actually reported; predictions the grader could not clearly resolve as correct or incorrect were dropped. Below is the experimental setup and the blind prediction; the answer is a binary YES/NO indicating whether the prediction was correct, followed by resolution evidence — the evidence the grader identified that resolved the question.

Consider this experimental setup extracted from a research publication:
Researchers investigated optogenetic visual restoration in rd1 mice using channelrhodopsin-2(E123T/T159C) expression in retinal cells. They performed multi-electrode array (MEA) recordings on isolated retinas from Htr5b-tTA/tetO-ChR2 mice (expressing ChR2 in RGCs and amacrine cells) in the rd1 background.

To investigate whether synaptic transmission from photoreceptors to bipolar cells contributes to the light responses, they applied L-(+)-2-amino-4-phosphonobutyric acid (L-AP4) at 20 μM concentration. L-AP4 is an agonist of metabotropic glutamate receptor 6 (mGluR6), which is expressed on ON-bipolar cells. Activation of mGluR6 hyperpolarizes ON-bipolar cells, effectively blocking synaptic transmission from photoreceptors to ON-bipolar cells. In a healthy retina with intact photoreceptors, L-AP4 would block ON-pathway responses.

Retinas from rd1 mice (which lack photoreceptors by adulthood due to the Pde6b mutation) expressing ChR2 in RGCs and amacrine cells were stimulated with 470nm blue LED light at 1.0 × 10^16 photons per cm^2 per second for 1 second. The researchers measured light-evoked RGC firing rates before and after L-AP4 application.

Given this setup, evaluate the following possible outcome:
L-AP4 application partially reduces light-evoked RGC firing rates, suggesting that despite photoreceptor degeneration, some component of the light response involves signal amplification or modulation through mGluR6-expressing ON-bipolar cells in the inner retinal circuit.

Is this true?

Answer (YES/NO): NO